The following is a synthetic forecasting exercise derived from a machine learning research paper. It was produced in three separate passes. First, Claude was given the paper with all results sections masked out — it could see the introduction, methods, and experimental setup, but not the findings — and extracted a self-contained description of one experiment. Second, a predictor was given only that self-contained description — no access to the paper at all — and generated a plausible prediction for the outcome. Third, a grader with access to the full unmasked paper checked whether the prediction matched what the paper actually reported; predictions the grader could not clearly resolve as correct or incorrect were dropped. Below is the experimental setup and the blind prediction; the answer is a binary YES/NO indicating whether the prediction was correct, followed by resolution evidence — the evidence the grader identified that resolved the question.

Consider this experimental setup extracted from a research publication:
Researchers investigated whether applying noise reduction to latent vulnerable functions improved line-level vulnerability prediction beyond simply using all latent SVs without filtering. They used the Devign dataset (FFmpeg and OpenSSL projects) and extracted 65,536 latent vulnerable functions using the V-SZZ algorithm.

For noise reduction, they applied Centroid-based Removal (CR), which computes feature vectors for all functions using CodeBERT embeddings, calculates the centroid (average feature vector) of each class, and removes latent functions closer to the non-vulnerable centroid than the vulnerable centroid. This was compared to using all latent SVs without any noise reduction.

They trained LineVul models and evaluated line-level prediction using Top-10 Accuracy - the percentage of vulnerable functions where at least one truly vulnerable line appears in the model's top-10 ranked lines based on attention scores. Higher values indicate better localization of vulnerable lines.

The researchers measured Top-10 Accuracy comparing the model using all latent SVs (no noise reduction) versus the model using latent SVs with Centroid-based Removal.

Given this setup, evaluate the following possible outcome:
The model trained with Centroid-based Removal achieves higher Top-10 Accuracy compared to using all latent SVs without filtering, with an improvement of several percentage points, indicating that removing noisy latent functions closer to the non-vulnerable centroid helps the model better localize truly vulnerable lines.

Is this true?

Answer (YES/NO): NO